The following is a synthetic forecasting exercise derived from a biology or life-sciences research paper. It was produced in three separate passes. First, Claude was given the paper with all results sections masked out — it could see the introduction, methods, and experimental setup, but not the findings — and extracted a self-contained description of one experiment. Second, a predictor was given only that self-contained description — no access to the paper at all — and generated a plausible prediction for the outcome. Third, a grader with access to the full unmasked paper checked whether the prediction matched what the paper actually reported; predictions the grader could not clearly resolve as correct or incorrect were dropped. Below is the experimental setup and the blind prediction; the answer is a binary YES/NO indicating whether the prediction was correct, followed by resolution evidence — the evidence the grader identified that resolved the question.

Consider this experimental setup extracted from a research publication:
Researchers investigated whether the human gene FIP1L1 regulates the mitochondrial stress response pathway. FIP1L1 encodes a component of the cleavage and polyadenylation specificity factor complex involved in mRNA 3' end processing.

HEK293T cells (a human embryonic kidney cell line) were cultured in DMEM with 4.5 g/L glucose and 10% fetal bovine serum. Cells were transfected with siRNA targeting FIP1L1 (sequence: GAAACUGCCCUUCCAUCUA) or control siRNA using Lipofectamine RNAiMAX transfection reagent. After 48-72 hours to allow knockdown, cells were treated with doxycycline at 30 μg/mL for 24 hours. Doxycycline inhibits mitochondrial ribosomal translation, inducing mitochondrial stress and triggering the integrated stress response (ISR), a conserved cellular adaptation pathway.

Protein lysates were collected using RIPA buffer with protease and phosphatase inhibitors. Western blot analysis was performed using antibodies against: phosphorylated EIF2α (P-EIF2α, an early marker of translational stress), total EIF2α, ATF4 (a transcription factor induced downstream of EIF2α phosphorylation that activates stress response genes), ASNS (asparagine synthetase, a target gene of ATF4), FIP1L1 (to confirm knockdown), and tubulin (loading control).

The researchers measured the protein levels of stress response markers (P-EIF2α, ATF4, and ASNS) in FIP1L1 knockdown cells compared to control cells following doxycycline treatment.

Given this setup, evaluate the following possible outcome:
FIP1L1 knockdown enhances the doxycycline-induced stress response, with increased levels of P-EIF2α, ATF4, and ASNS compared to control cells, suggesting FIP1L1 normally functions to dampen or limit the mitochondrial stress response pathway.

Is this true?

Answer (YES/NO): NO